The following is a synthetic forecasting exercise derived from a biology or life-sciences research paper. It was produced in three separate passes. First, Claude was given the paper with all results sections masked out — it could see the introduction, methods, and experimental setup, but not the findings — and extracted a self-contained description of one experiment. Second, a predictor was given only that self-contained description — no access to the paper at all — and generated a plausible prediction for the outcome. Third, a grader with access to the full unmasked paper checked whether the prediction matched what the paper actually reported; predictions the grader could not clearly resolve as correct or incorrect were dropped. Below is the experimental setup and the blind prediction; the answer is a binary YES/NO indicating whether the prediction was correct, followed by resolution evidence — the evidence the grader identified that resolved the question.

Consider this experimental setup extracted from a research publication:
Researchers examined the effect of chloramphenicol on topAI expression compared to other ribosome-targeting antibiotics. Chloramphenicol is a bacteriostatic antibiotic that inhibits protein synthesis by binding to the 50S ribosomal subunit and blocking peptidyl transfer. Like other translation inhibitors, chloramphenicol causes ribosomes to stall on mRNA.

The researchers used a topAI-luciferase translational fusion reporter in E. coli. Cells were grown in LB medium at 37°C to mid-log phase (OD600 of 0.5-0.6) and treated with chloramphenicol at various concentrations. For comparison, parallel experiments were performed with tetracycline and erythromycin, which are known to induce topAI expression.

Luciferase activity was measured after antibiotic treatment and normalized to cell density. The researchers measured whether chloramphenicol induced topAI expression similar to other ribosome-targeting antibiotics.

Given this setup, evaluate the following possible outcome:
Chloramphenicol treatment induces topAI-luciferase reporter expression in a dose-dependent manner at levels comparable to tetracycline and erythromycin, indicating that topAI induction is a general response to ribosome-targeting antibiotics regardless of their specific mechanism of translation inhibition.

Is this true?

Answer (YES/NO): NO